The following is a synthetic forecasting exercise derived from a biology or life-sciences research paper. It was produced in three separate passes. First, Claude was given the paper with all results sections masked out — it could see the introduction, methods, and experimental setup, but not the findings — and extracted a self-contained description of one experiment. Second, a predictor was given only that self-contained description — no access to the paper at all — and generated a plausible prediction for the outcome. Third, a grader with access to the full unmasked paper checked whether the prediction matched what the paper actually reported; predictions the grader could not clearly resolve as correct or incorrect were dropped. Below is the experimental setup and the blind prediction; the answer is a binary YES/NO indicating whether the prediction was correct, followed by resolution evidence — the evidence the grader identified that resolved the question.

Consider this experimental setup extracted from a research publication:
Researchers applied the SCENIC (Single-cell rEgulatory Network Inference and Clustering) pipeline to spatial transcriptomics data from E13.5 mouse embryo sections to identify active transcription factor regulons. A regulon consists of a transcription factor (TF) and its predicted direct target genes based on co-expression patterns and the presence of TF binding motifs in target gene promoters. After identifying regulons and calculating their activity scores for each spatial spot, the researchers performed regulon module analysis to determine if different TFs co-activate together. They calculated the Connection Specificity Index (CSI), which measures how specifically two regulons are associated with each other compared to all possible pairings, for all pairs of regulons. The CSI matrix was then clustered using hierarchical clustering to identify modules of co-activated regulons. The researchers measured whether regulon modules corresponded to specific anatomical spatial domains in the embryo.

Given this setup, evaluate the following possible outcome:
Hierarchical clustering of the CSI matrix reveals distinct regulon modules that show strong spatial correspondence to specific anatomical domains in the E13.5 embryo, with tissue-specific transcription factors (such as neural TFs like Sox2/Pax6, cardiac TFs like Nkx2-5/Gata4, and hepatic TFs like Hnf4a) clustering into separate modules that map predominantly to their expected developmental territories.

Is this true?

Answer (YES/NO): NO